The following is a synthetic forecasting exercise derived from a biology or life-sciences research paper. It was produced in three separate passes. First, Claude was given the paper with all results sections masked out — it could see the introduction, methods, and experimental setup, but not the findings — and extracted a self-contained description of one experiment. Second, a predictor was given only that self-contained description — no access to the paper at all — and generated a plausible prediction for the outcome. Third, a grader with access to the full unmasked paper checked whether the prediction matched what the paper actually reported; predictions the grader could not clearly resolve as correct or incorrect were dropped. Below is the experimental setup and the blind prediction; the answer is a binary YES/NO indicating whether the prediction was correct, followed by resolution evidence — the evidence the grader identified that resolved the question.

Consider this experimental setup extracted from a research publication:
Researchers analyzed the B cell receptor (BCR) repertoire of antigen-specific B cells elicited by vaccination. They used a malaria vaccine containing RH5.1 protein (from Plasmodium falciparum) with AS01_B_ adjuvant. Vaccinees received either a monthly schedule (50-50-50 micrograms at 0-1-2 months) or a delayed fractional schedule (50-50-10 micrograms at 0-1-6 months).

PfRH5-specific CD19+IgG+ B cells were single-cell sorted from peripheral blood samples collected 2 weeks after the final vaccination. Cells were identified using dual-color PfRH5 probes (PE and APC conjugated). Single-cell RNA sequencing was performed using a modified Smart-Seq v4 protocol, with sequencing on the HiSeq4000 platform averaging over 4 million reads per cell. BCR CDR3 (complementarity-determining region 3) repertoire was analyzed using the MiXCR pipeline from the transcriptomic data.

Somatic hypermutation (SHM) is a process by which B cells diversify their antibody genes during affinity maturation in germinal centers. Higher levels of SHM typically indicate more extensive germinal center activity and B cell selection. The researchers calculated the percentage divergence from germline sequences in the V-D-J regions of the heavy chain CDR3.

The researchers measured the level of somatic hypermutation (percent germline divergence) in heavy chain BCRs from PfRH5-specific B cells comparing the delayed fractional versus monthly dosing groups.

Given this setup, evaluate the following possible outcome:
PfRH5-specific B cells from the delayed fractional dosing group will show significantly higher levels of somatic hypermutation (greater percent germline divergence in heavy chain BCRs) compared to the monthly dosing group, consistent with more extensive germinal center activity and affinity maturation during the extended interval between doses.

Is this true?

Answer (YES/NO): YES